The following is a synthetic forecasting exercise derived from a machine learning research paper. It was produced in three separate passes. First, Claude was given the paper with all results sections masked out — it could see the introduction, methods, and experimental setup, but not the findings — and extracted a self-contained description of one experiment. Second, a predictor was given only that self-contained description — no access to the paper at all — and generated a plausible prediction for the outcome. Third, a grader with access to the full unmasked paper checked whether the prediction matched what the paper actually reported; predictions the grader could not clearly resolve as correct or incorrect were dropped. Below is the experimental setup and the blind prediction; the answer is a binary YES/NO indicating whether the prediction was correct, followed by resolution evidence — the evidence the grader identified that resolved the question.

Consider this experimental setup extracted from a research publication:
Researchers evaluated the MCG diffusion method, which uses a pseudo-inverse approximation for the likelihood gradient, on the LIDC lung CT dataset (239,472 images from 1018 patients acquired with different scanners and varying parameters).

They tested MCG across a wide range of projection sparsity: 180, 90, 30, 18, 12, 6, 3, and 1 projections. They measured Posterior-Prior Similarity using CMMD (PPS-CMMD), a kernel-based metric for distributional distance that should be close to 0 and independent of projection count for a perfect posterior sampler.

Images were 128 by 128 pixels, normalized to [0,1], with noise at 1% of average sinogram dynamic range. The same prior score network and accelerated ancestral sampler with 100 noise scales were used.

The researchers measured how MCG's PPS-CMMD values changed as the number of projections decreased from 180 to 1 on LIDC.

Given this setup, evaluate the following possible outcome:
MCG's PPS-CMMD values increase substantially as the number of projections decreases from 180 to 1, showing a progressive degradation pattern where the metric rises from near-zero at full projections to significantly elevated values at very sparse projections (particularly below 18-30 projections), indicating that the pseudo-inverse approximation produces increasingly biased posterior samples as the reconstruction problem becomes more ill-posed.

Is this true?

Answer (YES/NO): YES